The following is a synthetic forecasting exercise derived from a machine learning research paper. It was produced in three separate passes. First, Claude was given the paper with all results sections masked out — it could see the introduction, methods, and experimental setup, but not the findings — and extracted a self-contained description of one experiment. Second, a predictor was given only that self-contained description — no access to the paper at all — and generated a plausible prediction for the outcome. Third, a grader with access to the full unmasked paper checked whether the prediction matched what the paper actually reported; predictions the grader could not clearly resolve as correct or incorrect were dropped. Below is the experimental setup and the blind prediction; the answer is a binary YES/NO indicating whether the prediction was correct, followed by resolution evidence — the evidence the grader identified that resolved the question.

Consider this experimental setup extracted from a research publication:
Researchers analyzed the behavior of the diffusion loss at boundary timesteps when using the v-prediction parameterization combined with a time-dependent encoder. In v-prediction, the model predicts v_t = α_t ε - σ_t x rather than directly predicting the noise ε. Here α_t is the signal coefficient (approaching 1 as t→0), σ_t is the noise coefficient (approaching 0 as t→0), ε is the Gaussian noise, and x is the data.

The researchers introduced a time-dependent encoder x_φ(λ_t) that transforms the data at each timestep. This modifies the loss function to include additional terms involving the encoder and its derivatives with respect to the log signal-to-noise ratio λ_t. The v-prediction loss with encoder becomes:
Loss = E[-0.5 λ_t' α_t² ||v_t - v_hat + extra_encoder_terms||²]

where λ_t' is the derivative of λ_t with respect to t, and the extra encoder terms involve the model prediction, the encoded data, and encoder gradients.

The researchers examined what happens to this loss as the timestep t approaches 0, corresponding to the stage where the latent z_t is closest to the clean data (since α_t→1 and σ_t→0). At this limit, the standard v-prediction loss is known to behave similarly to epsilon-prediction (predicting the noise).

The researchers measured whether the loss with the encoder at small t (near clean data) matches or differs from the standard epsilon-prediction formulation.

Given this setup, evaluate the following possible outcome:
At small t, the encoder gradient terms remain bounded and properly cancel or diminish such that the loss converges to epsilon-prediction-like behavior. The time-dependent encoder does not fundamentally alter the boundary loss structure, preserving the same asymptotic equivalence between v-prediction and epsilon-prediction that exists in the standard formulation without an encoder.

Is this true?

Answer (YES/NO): YES